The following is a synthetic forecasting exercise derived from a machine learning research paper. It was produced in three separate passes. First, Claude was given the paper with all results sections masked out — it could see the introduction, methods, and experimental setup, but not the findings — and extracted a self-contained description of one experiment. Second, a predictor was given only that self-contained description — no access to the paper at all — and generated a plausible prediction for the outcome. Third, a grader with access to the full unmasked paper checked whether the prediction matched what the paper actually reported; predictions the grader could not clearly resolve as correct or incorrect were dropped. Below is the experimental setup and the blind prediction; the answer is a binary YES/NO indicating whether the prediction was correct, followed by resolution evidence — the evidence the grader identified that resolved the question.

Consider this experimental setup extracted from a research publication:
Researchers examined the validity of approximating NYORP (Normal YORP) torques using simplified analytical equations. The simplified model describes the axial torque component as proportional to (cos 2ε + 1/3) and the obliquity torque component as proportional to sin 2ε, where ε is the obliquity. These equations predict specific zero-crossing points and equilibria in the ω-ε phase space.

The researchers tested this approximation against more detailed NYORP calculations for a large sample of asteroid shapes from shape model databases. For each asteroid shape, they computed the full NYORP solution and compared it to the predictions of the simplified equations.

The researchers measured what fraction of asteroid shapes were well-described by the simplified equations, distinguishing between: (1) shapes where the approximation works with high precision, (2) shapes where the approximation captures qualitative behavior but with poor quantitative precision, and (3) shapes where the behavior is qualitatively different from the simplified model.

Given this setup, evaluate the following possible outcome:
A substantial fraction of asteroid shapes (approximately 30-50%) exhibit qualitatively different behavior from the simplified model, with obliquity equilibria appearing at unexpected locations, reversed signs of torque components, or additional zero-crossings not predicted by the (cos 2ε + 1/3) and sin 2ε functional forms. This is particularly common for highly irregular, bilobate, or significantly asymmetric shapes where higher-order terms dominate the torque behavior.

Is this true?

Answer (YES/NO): NO